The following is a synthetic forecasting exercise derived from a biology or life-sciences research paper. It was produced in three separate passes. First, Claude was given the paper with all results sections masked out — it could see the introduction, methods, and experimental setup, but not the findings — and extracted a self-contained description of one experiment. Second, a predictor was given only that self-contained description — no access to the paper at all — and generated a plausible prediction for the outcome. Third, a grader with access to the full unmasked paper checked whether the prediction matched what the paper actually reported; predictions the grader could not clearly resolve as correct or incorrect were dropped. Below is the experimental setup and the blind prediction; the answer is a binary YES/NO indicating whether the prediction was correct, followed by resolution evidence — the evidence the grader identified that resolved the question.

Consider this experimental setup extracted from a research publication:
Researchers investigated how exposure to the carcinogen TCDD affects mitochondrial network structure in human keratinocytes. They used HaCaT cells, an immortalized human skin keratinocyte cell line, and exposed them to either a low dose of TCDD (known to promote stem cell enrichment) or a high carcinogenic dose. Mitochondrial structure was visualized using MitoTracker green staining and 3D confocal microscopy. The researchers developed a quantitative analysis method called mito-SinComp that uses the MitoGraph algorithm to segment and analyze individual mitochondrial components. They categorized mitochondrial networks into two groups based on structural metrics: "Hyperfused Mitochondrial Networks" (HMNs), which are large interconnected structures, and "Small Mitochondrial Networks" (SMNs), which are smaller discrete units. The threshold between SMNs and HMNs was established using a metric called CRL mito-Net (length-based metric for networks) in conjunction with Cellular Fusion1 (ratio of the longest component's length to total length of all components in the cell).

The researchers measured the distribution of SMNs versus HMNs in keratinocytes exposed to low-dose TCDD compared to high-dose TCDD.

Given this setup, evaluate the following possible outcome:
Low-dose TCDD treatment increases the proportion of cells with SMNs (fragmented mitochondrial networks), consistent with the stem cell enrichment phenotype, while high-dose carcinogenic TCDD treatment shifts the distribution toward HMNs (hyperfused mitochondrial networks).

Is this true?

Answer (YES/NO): NO